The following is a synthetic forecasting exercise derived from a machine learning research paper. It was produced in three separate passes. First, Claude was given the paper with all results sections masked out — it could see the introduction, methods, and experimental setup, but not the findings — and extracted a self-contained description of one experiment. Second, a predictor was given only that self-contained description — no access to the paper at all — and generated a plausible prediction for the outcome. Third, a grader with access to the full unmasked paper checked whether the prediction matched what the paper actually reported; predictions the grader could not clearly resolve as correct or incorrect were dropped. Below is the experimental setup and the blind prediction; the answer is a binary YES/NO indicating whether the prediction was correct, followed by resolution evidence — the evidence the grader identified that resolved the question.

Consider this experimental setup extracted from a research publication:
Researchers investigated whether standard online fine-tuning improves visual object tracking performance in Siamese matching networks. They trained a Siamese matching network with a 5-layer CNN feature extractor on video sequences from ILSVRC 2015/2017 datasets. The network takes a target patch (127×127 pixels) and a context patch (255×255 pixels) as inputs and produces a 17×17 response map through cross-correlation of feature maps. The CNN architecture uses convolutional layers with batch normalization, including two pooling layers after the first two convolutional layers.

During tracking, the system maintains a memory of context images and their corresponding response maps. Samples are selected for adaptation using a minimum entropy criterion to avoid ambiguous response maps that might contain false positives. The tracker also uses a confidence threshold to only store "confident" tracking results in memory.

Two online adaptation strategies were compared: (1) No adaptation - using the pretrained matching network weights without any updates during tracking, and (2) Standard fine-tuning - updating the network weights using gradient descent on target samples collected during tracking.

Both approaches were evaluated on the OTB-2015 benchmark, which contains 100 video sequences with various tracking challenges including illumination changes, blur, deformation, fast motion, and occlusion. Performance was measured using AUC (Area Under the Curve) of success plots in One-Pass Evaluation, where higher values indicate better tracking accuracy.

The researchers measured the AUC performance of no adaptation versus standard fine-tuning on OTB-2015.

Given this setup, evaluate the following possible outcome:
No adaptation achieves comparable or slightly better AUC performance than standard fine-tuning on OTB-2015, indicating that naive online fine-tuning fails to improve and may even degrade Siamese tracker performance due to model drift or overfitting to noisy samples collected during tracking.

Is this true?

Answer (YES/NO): YES